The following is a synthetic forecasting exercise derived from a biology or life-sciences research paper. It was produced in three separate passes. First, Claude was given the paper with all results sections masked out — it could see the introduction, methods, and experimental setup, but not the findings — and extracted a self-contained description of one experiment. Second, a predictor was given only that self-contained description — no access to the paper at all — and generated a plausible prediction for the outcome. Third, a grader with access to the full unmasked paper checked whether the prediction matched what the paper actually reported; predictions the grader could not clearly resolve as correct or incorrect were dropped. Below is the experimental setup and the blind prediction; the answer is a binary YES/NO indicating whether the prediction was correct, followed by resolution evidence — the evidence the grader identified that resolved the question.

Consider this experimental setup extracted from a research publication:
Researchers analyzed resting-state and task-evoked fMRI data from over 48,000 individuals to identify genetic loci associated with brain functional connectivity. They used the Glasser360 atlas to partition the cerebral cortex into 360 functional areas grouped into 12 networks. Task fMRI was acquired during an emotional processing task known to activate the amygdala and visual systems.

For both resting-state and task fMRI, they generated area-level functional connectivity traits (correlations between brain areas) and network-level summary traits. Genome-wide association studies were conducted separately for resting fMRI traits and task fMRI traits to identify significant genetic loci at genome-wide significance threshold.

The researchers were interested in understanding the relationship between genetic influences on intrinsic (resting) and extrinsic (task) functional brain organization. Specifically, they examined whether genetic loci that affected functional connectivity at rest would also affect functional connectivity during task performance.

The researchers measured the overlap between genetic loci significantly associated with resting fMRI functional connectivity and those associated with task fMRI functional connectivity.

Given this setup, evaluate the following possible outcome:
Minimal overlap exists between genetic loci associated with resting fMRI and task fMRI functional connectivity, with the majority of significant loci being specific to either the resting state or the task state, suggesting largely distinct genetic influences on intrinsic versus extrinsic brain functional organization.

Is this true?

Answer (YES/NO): NO